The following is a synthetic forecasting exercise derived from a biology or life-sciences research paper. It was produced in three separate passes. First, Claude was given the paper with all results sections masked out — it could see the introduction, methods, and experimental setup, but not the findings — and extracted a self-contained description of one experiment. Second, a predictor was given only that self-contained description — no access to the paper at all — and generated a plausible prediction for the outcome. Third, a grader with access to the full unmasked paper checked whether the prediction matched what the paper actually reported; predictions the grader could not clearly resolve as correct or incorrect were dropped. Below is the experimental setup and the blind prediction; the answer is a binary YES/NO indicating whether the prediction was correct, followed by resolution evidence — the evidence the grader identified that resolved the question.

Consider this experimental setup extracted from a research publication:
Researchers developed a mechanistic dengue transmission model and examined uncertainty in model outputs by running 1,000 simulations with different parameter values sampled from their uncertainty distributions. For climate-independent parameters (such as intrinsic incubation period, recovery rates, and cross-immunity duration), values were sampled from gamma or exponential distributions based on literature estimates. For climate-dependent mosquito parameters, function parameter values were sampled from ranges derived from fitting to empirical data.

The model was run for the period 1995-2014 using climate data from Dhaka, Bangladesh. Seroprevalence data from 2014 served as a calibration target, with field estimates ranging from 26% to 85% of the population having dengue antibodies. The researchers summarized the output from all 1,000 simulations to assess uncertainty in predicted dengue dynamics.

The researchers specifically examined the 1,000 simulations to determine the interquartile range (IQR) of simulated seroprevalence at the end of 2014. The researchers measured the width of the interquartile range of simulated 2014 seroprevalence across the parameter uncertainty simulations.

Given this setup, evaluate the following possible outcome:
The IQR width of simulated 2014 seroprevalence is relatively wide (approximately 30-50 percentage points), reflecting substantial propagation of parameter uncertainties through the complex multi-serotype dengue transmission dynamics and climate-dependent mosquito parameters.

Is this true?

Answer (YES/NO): NO